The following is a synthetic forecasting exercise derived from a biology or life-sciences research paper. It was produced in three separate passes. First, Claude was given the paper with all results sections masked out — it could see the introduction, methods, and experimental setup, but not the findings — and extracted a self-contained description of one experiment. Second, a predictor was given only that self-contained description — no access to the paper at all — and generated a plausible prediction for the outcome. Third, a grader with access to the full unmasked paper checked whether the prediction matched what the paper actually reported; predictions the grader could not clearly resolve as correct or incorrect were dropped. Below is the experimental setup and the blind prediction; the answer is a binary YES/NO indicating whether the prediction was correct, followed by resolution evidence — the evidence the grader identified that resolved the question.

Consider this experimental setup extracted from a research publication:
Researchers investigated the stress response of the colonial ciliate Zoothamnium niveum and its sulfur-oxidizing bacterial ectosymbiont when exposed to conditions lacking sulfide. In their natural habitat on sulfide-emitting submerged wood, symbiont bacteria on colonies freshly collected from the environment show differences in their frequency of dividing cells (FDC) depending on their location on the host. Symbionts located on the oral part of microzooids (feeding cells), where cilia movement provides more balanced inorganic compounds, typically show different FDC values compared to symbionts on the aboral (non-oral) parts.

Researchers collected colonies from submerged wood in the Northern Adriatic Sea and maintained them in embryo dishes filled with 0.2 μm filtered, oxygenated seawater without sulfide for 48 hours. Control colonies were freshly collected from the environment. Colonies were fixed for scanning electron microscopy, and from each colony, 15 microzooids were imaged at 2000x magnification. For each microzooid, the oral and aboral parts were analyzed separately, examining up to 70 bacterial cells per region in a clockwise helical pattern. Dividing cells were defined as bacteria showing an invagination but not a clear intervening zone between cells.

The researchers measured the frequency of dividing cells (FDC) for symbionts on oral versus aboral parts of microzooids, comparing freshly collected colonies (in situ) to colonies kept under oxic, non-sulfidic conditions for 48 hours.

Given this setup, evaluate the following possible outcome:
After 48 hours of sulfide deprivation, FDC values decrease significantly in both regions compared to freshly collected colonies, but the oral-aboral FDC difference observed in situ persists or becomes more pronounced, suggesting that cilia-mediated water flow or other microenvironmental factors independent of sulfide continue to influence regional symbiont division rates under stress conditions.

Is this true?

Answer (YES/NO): NO